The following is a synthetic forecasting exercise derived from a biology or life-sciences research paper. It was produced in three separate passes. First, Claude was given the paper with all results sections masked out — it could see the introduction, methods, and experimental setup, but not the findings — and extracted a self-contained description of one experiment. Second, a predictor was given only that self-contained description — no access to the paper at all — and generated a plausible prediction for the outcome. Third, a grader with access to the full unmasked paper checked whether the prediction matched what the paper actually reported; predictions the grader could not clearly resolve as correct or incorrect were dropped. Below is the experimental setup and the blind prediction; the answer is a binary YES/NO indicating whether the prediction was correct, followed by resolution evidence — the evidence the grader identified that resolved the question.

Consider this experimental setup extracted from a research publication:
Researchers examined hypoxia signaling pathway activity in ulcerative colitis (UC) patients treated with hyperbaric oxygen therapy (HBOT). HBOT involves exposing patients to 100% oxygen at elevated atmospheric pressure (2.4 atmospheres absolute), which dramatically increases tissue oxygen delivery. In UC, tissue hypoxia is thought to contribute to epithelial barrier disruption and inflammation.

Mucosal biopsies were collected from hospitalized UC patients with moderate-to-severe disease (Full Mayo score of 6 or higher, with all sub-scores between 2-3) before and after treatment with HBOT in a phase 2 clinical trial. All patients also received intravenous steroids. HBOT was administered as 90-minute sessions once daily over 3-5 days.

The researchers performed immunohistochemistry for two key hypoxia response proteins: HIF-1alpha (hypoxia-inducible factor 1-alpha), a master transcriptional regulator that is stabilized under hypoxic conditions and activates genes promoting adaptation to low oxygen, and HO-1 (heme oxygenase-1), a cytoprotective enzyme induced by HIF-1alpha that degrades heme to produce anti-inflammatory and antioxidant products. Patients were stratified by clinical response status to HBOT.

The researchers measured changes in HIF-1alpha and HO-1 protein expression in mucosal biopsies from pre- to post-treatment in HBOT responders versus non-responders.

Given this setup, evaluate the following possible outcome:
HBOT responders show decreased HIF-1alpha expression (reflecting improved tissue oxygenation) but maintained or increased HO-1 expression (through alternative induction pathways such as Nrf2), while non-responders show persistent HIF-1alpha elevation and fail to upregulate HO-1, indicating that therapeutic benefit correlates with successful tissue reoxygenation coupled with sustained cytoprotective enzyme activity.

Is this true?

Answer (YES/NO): NO